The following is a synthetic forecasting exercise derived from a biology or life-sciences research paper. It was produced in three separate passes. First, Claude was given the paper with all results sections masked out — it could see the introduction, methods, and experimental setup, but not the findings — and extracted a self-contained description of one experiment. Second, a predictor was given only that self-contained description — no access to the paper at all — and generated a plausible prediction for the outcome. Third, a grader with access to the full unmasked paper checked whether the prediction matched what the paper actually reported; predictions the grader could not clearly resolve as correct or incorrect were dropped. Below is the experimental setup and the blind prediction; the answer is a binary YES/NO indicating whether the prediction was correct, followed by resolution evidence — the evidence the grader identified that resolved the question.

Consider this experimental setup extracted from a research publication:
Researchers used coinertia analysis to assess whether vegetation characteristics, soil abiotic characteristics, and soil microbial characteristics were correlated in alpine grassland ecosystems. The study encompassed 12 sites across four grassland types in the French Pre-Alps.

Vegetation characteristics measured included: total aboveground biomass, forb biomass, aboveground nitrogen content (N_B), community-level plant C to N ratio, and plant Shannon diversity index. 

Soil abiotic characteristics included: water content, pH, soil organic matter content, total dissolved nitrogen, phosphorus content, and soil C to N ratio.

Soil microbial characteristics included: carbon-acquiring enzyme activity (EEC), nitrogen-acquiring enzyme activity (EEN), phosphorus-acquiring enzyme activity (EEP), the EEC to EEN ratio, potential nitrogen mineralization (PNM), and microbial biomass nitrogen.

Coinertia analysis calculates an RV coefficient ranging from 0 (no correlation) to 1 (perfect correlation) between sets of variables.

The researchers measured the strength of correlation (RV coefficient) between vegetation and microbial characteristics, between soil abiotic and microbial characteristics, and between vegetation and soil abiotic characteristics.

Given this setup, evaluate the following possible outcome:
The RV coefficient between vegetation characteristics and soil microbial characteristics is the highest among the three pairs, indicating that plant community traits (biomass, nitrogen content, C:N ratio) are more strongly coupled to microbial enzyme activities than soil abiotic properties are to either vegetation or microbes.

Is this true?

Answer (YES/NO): NO